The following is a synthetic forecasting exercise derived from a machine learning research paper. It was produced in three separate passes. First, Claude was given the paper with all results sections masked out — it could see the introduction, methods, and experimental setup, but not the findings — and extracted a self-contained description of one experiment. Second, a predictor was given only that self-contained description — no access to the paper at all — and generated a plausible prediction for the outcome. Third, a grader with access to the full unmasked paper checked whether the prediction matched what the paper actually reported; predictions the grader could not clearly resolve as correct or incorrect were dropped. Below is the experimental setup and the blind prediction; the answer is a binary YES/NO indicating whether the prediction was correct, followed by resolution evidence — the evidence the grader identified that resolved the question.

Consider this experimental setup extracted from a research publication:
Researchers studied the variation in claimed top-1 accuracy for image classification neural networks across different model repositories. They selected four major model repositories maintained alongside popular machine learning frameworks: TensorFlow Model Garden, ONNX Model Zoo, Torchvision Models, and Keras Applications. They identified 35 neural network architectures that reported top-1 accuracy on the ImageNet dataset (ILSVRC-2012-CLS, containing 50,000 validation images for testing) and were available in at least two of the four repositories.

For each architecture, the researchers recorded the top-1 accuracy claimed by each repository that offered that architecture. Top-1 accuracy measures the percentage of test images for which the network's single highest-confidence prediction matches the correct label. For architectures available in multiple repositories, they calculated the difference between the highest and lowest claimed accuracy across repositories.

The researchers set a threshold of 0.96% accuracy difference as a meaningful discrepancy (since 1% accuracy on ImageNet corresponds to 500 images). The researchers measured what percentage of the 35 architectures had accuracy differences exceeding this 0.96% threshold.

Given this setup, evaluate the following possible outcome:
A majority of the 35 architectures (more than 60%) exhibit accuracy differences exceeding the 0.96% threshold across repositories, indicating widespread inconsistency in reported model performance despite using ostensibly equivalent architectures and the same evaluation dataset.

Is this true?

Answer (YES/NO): NO